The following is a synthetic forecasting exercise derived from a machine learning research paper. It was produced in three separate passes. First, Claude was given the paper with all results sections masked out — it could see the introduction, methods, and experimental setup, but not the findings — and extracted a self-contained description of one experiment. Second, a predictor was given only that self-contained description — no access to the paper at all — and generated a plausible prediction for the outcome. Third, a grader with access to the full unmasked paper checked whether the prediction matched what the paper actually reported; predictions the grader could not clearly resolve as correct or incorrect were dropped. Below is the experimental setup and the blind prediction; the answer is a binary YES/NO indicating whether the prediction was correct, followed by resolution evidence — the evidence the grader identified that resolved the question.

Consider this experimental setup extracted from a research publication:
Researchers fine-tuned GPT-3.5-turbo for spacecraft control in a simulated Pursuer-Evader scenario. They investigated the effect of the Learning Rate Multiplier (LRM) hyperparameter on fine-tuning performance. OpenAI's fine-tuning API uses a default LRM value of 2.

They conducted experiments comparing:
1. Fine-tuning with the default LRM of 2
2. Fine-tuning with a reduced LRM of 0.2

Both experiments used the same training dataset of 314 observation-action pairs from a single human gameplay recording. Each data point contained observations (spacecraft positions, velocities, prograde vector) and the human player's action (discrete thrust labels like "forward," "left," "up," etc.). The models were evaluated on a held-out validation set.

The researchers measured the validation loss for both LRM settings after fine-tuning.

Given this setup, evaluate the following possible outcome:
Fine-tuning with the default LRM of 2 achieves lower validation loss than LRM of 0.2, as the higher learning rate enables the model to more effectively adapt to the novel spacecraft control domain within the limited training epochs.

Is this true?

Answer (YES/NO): NO